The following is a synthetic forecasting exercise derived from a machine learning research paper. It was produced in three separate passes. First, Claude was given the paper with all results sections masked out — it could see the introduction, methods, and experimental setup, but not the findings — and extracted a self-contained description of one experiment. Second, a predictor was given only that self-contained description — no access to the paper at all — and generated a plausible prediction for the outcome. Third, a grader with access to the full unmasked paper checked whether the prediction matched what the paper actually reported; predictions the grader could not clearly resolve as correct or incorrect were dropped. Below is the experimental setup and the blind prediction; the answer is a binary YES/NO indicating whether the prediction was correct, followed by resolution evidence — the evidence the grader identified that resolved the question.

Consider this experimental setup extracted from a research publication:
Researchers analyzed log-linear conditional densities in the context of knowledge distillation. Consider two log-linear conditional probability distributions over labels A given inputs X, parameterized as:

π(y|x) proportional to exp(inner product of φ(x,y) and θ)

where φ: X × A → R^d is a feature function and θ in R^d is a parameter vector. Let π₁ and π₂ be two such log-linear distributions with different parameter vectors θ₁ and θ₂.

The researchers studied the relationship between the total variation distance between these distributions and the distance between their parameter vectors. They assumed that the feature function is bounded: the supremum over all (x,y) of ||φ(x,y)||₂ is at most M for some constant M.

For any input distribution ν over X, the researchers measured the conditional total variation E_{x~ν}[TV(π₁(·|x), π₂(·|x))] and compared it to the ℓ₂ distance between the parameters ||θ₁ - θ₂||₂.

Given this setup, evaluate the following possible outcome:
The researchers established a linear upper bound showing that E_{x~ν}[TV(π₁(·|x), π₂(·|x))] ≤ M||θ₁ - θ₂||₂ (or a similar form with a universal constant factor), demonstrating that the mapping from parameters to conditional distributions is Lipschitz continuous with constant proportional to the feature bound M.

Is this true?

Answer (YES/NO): YES